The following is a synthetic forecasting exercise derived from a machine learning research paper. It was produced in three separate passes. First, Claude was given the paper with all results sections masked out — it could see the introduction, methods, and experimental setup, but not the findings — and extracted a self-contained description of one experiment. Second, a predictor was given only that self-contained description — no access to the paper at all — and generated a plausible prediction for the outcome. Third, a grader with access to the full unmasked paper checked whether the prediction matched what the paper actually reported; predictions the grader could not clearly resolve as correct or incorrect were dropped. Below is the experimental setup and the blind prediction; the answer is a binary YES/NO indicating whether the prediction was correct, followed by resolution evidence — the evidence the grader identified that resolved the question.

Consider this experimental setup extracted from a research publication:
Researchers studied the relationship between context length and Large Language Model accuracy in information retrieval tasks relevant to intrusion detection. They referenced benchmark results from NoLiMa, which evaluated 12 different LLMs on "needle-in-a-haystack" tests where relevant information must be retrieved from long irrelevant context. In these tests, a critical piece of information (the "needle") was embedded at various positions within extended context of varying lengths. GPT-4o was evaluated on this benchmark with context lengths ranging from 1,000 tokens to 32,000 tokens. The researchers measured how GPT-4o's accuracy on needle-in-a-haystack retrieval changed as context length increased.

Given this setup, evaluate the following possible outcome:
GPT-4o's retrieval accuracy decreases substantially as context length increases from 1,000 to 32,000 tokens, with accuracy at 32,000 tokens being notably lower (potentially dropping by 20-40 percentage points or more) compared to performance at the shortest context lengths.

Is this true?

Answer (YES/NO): YES